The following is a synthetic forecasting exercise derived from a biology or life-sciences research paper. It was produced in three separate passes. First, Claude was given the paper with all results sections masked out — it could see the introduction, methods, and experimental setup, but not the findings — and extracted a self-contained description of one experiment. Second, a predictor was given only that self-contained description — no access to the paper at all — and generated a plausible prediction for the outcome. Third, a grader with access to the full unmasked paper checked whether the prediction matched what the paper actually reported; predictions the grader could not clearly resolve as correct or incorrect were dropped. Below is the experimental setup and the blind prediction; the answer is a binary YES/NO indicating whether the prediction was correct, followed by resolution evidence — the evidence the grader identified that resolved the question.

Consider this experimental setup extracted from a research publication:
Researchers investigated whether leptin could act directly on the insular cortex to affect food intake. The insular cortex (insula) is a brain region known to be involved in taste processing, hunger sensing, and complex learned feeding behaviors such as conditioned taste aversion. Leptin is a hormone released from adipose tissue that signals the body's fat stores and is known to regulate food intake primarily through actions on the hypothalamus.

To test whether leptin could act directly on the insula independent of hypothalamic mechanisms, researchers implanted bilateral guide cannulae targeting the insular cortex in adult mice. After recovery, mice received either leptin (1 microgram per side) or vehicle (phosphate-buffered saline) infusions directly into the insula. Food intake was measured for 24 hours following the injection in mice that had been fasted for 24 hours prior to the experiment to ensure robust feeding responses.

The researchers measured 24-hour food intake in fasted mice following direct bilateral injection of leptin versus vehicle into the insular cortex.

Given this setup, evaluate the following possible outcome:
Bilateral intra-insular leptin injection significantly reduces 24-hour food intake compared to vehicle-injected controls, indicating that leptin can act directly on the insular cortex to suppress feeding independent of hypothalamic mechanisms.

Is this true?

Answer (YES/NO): YES